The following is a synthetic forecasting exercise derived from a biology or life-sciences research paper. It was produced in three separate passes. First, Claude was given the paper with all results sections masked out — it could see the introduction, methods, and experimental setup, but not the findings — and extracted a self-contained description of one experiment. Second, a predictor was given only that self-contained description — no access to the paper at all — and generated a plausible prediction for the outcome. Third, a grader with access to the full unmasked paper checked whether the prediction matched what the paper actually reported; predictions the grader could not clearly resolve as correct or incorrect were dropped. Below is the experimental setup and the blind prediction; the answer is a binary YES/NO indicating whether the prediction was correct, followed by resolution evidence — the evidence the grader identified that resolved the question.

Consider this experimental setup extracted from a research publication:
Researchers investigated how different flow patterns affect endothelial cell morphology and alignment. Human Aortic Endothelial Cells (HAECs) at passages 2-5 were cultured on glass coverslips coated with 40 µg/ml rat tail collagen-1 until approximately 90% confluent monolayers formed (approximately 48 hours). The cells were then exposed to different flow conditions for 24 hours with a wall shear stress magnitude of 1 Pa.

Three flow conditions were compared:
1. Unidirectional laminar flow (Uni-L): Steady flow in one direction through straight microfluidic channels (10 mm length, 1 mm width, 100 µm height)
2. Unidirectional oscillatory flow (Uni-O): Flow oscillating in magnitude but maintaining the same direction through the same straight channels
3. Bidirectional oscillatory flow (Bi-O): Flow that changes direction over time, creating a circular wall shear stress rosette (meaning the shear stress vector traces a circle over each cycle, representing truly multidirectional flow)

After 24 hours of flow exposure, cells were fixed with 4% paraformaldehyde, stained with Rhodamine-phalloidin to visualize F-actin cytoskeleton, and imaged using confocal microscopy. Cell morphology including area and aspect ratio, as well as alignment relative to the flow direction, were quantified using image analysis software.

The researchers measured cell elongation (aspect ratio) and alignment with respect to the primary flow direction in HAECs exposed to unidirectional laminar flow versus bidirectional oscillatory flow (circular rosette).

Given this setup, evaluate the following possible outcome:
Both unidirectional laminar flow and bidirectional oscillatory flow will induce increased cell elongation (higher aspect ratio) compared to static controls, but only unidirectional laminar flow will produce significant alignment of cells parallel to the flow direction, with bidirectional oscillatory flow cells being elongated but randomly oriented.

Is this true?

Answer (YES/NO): NO